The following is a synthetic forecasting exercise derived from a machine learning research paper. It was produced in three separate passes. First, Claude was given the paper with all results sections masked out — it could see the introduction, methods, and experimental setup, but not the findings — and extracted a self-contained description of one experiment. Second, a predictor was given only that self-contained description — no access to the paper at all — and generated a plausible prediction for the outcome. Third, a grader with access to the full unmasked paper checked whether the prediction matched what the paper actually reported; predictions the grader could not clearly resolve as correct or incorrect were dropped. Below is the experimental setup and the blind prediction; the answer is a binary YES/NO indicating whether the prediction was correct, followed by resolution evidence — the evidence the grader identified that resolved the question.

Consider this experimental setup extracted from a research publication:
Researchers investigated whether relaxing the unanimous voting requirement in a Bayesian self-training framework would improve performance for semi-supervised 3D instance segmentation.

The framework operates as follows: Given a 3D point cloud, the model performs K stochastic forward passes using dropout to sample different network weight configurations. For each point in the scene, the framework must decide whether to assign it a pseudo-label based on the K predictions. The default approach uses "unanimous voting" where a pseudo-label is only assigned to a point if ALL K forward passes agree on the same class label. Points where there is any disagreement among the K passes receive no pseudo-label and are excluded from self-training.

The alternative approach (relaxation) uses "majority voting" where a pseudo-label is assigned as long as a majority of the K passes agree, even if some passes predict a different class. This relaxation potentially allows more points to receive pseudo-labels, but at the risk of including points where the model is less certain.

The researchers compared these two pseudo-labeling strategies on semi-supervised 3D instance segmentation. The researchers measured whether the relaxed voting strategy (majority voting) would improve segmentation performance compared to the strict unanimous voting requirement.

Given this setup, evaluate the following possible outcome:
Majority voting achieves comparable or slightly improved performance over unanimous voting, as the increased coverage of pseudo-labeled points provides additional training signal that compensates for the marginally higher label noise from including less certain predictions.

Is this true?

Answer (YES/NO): NO